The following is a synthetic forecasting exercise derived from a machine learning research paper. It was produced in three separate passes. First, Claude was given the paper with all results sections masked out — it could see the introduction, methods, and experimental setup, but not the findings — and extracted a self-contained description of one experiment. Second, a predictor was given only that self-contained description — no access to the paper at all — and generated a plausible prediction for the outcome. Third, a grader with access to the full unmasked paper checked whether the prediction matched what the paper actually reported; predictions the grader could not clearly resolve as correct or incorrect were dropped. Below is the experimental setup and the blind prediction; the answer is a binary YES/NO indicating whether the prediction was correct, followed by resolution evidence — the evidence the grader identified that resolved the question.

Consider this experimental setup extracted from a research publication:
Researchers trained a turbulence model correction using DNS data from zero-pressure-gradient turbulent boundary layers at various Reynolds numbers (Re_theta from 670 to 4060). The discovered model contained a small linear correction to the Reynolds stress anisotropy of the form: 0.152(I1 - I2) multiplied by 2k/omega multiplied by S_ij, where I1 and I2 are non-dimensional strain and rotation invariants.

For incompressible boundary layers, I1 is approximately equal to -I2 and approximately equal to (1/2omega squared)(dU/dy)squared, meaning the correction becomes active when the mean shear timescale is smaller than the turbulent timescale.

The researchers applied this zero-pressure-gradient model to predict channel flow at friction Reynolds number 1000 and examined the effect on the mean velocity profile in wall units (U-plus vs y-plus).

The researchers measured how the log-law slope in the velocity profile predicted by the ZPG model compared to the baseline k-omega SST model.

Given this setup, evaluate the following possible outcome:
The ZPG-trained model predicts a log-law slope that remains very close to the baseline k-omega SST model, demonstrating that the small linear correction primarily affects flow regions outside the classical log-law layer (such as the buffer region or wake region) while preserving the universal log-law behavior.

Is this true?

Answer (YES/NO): YES